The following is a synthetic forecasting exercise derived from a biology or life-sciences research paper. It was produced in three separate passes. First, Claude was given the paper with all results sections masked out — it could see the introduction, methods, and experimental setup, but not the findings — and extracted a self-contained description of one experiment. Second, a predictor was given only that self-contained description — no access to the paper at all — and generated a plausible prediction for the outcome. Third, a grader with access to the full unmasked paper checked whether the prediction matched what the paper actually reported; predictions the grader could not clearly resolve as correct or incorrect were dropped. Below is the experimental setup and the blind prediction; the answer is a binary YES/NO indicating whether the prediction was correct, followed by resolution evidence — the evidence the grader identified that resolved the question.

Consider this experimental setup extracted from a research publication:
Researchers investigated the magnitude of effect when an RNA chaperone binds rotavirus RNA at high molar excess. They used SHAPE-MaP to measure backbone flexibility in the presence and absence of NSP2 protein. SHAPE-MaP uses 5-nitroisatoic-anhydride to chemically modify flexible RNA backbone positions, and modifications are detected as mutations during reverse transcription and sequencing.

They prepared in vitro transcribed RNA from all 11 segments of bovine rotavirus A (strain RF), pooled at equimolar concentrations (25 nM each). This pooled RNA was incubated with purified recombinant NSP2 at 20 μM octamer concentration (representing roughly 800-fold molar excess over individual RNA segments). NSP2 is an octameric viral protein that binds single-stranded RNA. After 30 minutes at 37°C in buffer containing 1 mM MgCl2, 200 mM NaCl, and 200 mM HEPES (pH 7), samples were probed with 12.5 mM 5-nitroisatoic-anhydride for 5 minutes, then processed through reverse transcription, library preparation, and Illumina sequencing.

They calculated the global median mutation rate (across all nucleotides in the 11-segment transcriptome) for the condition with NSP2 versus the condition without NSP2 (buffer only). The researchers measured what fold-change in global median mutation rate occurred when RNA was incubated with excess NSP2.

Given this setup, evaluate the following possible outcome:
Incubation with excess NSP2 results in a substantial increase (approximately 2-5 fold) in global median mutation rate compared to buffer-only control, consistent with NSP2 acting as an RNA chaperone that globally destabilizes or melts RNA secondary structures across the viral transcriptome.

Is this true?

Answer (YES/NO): NO